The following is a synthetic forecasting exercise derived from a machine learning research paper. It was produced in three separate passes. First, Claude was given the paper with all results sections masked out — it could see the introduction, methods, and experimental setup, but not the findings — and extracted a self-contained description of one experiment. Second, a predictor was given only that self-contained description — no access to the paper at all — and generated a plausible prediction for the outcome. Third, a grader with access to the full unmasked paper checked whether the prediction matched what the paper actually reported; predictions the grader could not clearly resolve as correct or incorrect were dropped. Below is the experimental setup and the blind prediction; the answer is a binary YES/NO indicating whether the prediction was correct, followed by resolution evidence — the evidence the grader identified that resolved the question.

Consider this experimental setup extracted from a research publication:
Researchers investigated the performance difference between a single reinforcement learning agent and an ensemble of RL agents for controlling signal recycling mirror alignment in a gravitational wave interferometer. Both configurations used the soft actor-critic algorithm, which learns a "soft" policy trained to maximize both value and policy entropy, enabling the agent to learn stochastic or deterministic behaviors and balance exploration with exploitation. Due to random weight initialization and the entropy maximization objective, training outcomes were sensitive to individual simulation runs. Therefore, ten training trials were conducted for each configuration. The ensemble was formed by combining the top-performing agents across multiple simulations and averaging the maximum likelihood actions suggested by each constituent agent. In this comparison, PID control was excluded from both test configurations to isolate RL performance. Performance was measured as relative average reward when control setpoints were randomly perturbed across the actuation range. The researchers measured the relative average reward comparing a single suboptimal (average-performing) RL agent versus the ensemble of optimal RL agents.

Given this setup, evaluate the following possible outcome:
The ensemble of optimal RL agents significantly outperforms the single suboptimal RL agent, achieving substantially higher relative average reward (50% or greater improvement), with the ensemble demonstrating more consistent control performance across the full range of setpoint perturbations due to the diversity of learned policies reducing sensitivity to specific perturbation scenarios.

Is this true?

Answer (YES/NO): NO